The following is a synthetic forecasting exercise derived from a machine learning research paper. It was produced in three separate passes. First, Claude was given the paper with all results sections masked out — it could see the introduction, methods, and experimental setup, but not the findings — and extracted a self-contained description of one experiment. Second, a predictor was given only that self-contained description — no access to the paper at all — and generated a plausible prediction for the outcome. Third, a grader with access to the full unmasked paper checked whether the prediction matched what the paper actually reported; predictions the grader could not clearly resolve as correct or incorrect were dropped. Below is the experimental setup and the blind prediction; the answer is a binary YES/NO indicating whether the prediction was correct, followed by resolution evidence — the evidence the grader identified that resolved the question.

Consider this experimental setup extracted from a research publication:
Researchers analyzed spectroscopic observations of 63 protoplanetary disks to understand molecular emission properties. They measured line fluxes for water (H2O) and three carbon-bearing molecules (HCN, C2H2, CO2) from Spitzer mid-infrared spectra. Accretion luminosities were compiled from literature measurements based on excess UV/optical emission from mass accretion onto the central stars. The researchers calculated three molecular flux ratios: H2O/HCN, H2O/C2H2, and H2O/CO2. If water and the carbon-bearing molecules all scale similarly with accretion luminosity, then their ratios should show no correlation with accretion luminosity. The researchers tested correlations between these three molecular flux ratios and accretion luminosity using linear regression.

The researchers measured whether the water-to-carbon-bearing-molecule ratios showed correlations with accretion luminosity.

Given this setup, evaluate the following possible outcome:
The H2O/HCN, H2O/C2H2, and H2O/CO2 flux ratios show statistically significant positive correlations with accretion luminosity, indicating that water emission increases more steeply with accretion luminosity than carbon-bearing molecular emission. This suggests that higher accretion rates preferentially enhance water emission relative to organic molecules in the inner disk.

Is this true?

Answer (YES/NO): NO